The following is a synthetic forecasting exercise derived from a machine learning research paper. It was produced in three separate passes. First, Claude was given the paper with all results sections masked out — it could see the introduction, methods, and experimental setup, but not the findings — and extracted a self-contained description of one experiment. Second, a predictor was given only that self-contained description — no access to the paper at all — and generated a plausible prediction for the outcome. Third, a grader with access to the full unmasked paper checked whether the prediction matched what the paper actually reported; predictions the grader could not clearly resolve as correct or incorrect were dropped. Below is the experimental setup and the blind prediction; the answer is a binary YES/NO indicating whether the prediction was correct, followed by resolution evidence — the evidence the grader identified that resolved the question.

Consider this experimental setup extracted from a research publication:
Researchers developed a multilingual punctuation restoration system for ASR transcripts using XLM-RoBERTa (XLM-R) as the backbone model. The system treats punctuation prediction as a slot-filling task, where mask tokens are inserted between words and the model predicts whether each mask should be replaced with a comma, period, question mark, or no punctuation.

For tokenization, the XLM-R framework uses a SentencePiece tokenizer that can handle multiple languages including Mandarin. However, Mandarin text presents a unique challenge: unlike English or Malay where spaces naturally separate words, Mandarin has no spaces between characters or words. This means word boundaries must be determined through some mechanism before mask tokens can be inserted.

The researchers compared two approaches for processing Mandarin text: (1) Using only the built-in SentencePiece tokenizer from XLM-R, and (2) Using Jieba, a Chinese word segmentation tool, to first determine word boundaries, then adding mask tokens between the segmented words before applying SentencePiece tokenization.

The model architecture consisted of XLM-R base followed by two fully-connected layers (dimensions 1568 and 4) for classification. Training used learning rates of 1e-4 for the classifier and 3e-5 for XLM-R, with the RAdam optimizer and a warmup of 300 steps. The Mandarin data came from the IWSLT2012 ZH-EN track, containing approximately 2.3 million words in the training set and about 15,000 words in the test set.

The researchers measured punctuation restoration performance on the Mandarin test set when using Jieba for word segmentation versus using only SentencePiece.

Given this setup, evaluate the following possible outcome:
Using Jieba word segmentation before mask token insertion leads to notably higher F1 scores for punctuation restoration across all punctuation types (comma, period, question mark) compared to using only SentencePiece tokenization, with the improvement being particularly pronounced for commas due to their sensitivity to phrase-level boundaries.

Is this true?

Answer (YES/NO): NO